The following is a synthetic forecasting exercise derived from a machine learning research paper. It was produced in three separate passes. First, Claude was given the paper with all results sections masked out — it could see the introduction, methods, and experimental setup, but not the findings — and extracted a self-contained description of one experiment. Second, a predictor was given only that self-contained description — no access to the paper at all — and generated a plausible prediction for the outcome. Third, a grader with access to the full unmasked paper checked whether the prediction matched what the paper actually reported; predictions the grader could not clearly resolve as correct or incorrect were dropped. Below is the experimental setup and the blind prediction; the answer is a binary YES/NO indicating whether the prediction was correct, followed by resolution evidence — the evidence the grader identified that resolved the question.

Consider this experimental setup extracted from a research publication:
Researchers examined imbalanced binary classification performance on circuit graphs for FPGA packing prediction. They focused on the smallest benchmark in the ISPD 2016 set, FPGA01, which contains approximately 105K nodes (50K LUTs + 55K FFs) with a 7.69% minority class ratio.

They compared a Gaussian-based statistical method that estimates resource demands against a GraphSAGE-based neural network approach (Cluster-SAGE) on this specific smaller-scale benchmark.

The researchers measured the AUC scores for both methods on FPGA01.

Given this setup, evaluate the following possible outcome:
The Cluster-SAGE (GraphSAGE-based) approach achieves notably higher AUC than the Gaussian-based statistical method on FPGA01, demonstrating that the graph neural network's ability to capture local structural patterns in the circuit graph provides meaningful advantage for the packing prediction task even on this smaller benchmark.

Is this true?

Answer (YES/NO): YES